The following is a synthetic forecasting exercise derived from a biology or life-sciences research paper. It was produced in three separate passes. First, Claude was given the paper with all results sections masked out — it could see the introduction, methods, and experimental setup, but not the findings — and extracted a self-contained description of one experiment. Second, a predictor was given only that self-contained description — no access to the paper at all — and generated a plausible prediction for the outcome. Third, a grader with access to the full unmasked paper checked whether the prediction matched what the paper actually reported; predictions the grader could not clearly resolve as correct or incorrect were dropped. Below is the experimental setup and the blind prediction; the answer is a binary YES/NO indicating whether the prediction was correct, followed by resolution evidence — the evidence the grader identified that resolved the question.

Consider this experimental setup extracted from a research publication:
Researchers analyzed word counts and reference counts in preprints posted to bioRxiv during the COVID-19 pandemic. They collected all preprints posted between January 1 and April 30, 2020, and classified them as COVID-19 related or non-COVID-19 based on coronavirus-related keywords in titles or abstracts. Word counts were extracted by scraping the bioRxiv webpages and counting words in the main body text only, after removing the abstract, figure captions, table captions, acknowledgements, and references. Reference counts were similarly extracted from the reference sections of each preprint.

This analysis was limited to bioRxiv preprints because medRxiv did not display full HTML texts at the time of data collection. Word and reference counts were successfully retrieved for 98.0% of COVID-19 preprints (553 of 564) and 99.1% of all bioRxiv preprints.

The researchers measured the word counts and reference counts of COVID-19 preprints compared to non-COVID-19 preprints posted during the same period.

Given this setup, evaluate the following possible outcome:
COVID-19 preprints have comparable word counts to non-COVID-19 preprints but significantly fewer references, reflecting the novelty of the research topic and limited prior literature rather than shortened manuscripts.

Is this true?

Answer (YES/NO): NO